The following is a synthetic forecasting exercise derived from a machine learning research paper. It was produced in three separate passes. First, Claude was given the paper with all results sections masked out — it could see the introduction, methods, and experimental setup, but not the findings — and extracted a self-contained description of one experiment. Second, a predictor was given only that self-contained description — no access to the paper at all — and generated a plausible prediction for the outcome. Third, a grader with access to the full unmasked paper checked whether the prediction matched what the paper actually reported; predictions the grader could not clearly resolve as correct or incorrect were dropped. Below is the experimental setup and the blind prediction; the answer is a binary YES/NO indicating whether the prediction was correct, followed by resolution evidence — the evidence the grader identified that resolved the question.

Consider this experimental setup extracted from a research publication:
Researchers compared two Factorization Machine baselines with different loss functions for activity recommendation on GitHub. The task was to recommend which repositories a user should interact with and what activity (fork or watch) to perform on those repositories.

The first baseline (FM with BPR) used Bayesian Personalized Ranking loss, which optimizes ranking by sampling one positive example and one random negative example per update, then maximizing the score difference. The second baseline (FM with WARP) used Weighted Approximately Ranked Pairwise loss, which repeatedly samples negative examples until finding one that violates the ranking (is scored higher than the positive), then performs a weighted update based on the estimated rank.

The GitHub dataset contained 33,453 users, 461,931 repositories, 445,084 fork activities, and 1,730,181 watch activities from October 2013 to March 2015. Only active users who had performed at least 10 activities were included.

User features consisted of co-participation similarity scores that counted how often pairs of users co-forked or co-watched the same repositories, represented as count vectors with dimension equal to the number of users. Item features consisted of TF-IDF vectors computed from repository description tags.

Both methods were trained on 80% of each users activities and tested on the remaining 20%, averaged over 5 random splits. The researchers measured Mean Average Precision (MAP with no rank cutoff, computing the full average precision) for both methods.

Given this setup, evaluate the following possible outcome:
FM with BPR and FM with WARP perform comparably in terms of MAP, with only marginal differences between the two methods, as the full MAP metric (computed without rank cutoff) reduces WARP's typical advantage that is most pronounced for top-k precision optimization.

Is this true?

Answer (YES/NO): NO